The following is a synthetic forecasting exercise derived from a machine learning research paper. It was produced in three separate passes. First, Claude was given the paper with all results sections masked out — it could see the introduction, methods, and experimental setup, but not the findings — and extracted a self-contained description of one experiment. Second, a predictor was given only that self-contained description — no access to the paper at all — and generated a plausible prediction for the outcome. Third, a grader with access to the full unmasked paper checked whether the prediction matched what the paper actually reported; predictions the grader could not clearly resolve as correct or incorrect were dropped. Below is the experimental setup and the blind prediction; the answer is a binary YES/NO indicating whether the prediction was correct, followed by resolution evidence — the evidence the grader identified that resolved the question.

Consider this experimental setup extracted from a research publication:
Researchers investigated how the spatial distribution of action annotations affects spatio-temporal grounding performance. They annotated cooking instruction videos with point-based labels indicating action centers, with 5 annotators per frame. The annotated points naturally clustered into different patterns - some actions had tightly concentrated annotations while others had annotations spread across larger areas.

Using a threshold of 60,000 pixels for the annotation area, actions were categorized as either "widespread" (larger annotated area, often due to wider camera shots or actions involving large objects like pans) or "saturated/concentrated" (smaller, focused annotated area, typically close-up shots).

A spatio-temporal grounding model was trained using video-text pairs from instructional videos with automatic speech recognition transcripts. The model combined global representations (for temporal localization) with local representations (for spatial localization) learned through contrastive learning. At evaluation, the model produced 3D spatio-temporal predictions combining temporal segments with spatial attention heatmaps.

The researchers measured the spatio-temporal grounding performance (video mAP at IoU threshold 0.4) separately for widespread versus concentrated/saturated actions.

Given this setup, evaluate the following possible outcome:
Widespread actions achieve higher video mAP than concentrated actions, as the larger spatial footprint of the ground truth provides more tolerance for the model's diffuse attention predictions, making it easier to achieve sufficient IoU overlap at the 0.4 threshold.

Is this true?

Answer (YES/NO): YES